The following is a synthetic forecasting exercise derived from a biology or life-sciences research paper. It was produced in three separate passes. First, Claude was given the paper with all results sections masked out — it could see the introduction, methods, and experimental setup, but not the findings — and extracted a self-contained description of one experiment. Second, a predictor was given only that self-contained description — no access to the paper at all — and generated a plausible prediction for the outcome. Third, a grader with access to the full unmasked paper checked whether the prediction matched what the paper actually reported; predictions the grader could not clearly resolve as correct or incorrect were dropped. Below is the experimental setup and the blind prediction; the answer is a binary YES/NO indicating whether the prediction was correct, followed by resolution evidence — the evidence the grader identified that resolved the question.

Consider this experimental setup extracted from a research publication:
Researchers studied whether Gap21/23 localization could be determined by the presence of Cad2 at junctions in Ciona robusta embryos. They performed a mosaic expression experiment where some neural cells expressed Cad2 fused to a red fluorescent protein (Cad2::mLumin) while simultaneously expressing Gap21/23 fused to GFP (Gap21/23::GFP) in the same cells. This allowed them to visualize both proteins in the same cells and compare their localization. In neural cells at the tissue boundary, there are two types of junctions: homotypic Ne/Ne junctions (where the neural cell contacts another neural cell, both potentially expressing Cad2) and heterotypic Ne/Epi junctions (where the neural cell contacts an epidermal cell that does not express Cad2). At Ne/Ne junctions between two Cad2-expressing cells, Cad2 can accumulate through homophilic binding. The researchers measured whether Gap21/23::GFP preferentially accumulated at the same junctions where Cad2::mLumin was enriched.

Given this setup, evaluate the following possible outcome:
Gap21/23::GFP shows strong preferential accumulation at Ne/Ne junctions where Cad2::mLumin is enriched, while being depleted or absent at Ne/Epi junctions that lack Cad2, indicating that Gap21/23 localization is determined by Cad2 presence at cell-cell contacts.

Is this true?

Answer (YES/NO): YES